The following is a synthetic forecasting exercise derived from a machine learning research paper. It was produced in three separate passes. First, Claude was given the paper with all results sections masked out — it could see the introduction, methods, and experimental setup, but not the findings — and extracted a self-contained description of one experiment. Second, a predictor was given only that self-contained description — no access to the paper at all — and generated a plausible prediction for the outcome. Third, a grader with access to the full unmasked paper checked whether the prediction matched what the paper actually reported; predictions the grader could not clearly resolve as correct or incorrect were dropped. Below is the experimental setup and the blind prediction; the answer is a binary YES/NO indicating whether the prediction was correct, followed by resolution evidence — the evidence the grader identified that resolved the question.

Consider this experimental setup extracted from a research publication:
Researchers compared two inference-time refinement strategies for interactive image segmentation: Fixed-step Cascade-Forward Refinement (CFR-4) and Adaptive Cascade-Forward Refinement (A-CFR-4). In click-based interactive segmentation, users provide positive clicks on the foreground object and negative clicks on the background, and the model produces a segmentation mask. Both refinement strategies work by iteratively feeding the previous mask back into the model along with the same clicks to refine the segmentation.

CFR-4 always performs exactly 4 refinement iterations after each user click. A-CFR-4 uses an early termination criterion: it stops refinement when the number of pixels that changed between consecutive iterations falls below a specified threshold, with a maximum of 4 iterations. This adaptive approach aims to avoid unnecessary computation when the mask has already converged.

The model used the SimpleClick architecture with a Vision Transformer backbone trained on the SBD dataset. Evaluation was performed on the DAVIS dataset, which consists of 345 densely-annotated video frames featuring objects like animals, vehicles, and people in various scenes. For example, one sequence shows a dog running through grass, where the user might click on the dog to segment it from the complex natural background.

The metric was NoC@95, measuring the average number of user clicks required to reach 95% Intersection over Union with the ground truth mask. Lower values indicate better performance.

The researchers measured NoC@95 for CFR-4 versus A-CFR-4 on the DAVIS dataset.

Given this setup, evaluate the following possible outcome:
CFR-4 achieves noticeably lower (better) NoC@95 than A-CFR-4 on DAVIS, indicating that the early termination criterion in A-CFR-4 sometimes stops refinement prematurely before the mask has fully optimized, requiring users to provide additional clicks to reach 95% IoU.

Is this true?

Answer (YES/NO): NO